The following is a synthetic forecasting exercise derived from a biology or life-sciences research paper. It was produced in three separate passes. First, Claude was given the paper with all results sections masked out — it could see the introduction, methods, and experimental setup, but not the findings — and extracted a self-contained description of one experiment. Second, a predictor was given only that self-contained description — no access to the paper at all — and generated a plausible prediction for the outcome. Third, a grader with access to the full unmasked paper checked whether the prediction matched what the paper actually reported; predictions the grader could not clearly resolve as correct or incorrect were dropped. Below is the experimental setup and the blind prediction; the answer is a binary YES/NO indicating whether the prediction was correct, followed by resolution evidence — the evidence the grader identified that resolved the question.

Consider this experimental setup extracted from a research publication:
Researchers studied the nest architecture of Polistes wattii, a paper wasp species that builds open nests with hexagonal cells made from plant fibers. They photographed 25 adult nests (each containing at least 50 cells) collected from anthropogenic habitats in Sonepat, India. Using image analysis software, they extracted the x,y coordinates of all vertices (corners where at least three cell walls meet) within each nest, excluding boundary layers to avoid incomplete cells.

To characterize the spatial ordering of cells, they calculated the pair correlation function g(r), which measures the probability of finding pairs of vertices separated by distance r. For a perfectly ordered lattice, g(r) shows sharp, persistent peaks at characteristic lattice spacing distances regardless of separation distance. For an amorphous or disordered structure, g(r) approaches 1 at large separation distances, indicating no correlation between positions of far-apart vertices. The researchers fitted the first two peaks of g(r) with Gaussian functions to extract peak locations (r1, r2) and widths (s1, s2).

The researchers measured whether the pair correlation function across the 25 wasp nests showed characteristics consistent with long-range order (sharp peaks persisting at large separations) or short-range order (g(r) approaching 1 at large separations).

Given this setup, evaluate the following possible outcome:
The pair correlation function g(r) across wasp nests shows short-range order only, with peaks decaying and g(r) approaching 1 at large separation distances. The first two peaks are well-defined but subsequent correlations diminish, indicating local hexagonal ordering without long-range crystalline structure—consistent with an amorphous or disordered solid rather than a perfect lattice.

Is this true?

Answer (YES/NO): YES